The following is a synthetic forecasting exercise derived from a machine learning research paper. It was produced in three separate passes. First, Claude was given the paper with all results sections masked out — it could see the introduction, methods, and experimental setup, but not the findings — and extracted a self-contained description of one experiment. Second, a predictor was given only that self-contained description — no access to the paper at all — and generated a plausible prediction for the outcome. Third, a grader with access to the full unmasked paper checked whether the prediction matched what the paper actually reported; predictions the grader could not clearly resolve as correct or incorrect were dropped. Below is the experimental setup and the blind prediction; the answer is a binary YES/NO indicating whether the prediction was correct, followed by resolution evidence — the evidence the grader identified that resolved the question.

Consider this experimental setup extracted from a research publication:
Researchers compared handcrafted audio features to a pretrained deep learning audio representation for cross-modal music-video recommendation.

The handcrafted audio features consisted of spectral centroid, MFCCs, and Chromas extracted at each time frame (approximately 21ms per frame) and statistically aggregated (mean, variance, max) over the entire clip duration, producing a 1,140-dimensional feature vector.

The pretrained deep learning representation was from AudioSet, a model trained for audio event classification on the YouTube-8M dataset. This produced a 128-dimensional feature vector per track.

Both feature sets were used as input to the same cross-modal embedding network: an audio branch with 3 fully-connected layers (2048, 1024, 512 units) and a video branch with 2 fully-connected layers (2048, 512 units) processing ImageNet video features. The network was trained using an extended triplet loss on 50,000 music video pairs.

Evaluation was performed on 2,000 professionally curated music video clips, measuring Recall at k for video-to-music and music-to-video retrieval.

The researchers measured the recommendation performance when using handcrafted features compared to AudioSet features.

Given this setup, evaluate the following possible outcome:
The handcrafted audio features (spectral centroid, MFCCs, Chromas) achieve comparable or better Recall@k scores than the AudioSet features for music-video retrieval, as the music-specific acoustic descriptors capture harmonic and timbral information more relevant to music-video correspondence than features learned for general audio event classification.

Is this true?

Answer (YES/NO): NO